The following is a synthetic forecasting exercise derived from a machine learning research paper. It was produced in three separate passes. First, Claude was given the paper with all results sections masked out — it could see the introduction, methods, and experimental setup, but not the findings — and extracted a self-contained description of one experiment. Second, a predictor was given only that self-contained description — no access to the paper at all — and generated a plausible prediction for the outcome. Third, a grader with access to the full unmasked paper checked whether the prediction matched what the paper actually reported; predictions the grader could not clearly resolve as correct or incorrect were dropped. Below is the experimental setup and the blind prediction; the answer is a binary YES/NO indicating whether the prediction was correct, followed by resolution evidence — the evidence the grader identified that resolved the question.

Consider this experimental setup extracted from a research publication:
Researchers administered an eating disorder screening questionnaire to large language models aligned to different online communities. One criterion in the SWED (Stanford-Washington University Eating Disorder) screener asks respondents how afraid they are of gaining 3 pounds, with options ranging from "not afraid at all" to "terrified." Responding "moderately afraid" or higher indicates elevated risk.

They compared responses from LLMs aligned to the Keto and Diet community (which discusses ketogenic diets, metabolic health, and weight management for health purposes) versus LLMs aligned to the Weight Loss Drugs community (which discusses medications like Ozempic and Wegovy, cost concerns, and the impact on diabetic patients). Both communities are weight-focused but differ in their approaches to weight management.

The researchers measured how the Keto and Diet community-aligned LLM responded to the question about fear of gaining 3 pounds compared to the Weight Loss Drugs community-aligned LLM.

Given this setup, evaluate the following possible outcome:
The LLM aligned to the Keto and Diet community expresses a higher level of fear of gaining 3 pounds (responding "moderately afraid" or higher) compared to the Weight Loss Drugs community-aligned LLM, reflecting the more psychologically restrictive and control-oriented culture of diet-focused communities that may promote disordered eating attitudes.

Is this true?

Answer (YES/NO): YES